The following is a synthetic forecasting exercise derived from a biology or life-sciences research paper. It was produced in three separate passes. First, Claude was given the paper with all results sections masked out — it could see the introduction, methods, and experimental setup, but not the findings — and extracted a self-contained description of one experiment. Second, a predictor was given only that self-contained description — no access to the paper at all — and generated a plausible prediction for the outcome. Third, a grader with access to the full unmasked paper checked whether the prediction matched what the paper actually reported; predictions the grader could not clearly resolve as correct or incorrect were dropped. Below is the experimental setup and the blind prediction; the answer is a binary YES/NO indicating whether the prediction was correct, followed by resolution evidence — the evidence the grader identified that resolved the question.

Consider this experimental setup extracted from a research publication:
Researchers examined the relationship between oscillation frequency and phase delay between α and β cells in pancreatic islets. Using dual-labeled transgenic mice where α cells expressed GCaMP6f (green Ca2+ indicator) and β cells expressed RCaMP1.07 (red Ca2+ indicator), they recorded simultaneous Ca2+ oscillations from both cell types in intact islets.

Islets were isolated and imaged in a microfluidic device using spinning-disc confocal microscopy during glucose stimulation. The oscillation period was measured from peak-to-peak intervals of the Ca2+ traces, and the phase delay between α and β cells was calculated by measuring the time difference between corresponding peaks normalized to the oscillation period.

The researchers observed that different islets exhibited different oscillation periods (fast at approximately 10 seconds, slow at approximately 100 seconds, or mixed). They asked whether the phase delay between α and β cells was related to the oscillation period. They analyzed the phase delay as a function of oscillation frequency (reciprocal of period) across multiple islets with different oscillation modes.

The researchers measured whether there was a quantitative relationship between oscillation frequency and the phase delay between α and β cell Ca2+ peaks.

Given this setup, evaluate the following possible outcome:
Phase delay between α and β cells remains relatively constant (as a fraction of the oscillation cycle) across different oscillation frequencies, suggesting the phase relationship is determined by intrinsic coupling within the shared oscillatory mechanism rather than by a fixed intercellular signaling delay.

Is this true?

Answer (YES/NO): NO